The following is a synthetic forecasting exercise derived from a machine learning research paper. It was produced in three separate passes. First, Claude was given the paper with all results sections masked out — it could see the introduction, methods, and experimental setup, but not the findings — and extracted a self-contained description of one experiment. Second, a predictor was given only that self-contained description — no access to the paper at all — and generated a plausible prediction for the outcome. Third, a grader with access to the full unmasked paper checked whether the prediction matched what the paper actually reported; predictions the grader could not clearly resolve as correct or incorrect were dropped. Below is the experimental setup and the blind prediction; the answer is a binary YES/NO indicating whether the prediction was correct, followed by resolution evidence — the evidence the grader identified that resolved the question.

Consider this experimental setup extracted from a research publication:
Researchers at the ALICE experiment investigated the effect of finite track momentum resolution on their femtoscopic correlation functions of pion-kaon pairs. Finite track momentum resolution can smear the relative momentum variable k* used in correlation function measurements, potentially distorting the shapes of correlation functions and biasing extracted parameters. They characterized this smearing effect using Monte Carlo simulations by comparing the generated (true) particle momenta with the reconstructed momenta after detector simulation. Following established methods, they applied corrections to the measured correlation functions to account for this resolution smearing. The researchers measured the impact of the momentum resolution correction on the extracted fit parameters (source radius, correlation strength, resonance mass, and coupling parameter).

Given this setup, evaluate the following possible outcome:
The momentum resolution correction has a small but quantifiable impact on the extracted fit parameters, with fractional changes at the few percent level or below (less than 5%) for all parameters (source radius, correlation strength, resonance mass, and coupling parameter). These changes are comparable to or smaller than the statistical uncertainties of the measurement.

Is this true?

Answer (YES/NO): NO